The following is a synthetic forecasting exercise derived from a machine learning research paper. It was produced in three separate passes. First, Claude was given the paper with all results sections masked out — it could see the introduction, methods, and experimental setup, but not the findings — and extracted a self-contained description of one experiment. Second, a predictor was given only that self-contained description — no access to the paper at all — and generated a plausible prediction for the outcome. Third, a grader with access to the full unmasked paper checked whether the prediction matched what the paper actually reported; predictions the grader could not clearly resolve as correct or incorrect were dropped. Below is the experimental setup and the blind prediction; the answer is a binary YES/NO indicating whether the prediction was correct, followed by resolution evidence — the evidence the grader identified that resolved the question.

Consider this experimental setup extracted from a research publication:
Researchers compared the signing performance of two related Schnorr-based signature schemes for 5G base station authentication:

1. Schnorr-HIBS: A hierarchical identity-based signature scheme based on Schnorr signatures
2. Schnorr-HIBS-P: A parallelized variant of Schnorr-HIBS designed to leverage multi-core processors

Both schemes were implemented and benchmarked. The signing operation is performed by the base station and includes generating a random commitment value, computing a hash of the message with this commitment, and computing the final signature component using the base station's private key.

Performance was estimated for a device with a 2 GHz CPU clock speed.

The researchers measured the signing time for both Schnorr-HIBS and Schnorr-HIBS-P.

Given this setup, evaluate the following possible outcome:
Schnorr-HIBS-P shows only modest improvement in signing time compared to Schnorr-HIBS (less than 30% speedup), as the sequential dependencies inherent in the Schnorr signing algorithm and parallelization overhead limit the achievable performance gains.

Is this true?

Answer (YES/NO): NO